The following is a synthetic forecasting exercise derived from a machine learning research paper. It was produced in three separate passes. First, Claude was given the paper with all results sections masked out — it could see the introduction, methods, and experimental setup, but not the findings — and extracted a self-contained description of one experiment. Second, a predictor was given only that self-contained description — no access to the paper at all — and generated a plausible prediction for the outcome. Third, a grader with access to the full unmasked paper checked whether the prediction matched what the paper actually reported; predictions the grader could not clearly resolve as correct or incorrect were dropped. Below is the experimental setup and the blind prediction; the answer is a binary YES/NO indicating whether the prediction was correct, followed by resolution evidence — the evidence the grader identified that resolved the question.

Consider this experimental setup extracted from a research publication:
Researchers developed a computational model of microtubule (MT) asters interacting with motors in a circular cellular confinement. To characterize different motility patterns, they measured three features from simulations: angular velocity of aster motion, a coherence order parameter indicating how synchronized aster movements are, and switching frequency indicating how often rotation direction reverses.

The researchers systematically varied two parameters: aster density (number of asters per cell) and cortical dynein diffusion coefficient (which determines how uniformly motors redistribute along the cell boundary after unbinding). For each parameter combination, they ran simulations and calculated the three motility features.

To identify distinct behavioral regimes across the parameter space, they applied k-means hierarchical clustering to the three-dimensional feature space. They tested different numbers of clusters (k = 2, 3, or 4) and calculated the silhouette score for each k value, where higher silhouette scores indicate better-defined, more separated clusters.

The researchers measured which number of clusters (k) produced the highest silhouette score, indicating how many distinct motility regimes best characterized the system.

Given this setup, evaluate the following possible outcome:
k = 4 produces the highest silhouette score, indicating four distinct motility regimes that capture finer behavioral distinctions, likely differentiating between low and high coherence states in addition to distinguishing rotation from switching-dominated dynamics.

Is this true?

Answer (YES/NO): NO